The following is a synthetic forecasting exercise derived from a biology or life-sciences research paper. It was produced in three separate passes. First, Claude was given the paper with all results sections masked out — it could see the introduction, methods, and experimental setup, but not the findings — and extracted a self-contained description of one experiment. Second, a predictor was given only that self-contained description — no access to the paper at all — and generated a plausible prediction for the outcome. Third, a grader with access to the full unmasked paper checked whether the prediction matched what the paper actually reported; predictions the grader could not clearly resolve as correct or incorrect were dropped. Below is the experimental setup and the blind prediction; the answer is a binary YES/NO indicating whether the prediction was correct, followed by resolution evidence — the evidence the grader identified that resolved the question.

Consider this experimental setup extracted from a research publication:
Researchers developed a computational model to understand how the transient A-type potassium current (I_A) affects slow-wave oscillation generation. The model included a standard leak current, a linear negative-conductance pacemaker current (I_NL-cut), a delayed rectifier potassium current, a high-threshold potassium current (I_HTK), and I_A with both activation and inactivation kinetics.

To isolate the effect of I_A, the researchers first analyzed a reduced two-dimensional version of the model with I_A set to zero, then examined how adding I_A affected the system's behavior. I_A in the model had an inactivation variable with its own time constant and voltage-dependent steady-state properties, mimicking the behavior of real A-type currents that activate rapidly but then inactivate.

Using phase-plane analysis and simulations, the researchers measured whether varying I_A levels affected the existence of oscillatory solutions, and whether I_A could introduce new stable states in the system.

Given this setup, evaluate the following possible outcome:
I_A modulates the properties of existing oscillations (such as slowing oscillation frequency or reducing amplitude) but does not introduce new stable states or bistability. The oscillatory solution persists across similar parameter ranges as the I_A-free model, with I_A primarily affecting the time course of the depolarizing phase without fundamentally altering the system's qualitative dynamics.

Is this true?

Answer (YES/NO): NO